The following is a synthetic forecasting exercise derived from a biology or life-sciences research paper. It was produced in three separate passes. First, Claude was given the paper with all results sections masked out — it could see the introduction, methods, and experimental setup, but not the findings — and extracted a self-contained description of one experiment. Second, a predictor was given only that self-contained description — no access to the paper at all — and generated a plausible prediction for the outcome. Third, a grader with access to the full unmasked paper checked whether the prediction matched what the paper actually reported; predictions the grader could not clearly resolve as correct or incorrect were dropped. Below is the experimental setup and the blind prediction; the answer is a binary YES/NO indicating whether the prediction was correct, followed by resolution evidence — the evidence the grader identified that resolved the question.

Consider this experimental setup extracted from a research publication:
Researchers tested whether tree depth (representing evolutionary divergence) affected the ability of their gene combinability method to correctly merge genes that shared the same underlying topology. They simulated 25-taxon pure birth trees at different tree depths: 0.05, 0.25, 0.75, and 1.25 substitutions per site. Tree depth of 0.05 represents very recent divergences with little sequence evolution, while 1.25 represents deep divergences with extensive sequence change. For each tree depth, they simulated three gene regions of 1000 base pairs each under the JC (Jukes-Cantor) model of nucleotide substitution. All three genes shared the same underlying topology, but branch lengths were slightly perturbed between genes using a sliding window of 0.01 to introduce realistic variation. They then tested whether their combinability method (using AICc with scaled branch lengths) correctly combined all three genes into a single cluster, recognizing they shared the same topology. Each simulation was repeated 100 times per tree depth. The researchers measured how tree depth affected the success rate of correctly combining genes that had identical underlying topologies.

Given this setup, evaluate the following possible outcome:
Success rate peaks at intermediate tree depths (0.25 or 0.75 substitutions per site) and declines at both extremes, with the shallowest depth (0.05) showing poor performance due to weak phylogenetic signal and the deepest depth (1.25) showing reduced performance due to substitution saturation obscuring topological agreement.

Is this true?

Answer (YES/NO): NO